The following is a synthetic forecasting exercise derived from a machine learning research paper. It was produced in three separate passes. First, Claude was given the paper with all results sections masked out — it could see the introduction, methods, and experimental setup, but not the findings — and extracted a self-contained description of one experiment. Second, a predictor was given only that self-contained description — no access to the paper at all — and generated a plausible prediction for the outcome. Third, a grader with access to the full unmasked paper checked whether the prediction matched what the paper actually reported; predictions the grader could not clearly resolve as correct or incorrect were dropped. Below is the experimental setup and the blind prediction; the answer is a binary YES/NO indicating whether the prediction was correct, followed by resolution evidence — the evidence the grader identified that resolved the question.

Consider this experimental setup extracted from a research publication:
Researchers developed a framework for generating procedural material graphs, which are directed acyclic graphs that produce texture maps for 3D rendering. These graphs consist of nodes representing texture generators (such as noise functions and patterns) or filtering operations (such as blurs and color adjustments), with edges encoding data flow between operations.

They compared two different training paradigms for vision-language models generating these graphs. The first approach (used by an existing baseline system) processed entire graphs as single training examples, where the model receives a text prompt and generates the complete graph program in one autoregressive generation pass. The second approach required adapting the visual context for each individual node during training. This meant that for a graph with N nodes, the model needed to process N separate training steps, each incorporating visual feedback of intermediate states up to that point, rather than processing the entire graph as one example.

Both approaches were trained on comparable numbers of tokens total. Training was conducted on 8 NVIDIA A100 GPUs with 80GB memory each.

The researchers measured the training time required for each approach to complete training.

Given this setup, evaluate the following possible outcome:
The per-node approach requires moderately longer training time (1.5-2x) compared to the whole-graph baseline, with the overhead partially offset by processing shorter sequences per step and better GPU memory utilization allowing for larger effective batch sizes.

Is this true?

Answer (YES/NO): NO